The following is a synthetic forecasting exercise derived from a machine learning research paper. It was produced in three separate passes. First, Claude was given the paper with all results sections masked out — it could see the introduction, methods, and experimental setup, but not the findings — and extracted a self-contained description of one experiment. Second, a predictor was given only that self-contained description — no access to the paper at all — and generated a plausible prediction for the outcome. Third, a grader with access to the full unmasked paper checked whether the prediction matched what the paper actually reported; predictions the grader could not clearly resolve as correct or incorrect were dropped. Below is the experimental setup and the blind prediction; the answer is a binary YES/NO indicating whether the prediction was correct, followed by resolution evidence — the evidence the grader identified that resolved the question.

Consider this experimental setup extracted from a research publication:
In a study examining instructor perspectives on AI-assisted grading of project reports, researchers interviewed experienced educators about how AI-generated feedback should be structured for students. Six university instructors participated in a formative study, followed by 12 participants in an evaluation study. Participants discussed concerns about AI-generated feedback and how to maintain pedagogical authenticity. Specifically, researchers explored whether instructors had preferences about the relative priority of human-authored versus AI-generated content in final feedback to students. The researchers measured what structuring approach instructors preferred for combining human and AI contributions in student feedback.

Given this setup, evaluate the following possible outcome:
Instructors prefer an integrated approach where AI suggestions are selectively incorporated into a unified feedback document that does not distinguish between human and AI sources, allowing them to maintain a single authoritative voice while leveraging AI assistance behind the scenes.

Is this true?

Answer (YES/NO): NO